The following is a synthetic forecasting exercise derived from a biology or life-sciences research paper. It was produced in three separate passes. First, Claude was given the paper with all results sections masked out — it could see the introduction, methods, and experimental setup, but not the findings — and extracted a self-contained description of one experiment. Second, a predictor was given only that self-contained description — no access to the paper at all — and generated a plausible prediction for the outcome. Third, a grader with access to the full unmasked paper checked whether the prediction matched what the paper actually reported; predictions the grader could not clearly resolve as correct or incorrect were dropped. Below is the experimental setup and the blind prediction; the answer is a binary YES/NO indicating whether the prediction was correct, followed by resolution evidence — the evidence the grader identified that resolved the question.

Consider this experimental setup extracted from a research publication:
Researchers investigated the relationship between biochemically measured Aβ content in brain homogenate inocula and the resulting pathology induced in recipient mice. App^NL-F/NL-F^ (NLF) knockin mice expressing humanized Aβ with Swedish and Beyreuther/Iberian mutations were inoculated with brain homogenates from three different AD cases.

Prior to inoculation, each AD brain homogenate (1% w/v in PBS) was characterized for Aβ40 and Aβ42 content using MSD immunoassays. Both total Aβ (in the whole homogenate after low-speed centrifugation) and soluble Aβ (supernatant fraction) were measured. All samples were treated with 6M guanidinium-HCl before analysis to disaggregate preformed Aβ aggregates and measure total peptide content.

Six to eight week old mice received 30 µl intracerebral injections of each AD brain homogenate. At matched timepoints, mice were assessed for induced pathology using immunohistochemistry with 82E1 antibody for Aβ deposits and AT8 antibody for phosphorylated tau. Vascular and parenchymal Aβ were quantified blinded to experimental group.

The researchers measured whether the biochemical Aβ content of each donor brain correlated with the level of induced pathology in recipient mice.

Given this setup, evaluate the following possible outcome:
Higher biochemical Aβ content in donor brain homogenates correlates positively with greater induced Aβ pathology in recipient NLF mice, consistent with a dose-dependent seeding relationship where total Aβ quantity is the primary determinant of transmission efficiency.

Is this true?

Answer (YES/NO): NO